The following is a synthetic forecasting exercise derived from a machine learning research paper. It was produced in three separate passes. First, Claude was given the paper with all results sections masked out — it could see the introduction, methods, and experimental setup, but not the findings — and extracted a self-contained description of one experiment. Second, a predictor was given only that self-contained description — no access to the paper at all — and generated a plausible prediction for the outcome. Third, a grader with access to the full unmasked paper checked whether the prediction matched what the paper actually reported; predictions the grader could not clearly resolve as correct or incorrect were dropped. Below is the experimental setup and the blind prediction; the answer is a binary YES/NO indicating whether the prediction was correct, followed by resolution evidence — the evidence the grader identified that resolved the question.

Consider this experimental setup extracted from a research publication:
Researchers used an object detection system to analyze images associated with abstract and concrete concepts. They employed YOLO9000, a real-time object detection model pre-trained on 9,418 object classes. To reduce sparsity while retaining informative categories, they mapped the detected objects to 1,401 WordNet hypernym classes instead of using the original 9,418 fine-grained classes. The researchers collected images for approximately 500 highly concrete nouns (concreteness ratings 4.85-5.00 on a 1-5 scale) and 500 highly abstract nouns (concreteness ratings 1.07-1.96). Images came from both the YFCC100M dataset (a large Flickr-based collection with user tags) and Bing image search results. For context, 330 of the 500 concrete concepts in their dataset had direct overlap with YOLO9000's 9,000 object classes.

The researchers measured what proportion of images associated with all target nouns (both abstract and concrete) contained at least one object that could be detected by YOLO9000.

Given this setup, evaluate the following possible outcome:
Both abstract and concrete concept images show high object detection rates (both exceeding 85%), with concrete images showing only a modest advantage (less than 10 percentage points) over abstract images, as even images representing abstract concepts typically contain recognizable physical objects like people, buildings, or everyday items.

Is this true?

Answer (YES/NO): NO